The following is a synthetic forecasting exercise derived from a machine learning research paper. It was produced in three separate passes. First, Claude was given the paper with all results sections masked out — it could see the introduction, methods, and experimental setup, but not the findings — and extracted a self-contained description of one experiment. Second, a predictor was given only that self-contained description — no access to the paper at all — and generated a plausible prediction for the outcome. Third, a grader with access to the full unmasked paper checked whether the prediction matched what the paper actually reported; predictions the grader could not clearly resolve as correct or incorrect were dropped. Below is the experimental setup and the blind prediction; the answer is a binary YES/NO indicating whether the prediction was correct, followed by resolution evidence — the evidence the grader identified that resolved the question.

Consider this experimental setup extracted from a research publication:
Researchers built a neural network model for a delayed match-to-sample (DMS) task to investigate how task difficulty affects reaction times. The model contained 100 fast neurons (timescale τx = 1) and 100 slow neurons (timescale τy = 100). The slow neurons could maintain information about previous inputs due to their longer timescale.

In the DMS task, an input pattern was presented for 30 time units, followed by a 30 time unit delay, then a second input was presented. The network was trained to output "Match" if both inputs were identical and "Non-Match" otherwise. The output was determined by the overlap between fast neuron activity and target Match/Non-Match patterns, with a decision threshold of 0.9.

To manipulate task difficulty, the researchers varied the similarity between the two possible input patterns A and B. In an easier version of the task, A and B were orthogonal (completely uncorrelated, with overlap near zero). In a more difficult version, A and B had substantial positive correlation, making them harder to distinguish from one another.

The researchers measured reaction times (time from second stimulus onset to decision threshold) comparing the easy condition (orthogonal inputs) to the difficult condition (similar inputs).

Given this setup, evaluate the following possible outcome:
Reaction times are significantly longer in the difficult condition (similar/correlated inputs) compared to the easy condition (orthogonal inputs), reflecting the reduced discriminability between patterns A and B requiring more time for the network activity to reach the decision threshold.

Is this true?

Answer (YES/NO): YES